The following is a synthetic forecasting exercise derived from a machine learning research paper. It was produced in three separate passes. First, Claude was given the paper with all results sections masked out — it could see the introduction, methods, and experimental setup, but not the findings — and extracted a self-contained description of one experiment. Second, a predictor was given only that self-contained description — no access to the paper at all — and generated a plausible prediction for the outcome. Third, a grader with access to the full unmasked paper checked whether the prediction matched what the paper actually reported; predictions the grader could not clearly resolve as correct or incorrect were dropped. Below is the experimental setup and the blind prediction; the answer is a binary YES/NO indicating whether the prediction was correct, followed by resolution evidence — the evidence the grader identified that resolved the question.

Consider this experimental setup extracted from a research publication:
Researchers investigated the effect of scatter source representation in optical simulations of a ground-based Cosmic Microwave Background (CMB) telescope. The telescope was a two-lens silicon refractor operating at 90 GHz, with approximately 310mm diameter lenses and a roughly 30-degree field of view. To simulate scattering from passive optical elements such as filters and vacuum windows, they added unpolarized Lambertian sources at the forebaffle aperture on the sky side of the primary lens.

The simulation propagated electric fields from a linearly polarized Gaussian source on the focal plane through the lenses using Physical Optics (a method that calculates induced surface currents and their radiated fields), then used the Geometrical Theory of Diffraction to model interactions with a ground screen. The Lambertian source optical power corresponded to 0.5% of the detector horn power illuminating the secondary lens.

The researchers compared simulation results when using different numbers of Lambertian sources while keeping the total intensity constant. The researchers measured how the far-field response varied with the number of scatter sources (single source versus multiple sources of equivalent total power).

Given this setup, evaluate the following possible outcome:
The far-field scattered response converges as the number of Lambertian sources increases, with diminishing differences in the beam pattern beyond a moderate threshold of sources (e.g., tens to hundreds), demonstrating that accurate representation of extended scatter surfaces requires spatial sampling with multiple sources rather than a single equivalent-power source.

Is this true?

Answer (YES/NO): NO